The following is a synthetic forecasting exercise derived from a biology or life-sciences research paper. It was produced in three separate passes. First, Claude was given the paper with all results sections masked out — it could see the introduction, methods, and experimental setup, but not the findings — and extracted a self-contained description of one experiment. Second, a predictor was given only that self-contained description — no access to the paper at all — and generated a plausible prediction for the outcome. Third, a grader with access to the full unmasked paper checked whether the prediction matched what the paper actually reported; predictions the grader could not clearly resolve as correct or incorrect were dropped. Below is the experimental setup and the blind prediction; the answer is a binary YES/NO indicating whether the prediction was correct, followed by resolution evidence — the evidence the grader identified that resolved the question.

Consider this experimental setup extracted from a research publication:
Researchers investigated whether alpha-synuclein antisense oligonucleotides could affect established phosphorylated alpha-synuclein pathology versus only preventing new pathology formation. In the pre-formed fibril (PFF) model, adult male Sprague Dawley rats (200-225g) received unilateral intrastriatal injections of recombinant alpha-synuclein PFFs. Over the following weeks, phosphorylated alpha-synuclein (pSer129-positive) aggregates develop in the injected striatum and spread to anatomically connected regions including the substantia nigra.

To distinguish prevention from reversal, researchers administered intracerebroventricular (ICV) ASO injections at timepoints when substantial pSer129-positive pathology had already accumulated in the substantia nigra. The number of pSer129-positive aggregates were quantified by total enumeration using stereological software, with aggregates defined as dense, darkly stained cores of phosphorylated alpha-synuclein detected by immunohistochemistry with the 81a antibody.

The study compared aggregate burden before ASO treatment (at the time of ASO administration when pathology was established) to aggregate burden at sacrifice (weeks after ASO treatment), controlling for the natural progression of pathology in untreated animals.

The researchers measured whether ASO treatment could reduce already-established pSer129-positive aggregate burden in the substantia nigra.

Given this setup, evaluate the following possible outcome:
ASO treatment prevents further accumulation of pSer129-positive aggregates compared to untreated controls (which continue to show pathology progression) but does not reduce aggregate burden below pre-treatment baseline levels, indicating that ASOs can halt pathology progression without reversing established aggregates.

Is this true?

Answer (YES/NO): NO